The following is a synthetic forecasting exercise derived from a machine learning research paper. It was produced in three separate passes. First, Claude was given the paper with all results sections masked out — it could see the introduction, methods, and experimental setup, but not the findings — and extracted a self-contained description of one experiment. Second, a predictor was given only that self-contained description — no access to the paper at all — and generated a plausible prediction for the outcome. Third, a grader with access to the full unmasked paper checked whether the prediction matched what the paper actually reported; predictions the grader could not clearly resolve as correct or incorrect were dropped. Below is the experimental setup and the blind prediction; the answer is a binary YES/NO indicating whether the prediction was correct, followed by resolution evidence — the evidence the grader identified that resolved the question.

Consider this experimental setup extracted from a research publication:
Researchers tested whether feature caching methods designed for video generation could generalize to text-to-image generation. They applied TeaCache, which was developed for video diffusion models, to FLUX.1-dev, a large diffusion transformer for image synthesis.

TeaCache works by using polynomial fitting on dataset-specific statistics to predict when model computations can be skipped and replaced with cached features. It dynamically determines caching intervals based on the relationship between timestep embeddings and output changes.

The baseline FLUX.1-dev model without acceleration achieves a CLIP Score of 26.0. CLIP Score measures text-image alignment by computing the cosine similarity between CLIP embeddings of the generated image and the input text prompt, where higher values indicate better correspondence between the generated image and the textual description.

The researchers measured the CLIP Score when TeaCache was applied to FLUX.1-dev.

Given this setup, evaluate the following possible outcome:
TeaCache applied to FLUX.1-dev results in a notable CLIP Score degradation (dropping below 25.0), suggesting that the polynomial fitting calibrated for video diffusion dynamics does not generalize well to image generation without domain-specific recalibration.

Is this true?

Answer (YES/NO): NO